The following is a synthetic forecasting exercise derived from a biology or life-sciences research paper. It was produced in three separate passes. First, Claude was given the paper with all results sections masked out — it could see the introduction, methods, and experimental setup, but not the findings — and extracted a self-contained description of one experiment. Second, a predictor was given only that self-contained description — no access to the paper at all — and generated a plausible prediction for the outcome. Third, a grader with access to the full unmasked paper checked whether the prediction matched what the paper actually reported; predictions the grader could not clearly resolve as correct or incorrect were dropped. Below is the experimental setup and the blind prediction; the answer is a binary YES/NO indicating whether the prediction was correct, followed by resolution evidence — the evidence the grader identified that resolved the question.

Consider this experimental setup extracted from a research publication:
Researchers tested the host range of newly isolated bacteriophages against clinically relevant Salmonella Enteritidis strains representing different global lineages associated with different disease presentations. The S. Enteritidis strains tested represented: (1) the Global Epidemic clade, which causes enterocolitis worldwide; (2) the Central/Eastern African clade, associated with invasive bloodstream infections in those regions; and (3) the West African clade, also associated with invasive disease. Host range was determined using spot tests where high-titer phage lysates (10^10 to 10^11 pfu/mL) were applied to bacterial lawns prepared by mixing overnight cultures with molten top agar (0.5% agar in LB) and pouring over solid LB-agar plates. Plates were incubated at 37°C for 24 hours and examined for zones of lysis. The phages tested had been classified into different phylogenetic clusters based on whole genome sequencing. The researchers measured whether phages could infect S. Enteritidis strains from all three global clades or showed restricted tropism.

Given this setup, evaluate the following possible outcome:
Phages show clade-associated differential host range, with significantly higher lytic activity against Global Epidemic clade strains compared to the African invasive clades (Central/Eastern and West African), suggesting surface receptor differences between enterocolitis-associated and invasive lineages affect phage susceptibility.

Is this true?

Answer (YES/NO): YES